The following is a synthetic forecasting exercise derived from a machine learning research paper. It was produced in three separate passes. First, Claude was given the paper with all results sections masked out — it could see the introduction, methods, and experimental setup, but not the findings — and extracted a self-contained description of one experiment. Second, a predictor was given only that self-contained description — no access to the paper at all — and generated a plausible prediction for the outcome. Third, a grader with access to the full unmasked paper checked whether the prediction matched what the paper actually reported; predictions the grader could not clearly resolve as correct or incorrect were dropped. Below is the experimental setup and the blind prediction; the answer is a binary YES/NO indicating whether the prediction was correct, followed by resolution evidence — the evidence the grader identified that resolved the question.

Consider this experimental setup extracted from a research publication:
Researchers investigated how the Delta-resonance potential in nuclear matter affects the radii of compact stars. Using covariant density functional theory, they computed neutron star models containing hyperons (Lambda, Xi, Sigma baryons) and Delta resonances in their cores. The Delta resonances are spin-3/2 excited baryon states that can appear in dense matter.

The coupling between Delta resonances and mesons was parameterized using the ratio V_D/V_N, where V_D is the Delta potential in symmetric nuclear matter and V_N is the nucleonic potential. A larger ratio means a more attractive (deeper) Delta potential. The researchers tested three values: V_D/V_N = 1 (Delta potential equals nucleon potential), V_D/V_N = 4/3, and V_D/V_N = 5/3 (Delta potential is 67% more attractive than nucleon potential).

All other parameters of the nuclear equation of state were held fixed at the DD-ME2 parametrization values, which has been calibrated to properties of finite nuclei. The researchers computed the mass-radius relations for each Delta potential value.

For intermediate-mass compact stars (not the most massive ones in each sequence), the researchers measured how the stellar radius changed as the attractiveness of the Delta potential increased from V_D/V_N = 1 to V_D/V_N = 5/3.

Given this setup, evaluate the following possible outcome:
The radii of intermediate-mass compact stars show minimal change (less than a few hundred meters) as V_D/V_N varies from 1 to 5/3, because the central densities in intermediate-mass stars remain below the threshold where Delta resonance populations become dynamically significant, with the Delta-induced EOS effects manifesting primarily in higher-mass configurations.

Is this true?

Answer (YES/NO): NO